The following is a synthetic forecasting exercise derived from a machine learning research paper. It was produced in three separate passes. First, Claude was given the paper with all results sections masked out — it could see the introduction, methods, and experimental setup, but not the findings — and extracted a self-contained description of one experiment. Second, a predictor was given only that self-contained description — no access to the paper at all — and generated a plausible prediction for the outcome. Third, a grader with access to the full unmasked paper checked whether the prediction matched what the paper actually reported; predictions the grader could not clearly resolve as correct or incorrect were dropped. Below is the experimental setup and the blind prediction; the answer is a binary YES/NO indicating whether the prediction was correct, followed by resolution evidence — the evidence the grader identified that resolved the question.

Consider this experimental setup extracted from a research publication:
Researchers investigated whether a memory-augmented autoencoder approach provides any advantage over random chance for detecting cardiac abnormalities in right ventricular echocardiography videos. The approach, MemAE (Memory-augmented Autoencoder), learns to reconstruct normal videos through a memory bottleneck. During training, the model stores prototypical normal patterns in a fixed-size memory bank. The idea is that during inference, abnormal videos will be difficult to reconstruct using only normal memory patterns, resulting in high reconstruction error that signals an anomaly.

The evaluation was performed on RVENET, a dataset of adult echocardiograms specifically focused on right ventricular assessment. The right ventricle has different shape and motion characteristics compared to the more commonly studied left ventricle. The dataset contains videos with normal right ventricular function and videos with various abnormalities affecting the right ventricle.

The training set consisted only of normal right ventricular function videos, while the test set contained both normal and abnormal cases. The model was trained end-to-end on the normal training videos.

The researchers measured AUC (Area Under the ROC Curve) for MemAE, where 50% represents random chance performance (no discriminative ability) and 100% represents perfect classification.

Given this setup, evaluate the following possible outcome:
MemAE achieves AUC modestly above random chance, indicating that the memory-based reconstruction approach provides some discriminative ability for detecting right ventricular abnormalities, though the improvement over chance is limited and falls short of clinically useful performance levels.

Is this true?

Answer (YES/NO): NO